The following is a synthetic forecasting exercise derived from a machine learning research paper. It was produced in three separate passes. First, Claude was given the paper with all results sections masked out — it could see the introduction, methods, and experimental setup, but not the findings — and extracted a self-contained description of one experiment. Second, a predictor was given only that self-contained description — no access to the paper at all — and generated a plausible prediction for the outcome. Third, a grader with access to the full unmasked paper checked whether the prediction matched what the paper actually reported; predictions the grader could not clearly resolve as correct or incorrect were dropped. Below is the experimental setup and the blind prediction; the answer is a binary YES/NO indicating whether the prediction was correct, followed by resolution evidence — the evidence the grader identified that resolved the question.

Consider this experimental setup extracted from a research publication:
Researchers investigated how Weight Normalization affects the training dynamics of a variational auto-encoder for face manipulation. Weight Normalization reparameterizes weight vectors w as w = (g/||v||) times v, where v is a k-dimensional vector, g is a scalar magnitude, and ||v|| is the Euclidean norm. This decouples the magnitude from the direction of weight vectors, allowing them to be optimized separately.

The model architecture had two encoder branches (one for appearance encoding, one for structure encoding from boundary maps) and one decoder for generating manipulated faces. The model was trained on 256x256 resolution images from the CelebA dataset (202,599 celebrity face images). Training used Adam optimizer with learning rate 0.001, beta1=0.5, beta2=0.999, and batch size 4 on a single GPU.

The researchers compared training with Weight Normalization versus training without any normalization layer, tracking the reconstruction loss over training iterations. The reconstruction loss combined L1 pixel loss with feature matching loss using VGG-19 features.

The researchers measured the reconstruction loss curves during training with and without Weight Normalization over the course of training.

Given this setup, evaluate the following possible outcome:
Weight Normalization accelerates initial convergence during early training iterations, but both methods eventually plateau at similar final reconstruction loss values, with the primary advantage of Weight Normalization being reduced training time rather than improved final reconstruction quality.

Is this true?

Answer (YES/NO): NO